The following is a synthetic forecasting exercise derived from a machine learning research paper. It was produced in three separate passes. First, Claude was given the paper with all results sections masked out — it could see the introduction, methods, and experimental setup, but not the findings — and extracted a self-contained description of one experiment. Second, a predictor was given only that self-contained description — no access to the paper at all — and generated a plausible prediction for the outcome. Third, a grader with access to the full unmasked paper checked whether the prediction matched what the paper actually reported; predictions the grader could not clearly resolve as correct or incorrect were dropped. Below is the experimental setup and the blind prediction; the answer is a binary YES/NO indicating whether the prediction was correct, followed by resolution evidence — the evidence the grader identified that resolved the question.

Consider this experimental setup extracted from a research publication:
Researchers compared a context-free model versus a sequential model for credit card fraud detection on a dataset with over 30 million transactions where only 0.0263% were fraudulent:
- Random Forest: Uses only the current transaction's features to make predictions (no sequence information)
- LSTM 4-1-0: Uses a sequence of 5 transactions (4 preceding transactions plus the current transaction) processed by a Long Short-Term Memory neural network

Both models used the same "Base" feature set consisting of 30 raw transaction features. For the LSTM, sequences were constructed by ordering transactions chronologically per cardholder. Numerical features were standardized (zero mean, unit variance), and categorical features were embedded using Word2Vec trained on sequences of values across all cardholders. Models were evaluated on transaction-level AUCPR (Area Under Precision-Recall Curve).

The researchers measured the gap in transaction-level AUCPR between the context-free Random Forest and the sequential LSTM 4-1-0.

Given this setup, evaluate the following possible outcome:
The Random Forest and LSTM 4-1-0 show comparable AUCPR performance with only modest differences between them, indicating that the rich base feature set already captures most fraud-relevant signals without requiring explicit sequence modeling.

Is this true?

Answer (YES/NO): NO